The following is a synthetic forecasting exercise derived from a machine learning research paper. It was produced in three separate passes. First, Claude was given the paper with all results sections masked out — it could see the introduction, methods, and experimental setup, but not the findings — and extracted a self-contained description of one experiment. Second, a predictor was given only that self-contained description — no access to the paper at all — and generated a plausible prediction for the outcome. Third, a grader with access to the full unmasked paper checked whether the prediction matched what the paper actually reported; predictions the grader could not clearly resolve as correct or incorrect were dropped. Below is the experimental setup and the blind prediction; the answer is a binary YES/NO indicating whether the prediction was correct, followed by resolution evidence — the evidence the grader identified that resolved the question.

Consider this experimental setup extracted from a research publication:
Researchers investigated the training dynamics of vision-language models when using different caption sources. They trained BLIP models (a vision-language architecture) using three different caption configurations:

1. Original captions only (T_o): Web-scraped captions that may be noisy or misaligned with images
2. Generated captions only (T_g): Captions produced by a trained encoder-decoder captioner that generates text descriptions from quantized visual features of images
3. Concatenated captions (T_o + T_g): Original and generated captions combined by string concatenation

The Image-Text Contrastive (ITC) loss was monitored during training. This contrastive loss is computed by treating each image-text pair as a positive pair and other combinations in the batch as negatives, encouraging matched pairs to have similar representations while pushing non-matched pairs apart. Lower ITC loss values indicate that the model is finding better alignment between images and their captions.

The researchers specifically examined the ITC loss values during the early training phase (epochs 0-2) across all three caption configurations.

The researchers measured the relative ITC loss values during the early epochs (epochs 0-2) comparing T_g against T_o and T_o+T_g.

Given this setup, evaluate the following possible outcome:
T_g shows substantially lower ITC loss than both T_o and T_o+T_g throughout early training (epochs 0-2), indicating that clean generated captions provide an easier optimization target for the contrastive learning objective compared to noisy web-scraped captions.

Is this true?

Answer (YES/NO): YES